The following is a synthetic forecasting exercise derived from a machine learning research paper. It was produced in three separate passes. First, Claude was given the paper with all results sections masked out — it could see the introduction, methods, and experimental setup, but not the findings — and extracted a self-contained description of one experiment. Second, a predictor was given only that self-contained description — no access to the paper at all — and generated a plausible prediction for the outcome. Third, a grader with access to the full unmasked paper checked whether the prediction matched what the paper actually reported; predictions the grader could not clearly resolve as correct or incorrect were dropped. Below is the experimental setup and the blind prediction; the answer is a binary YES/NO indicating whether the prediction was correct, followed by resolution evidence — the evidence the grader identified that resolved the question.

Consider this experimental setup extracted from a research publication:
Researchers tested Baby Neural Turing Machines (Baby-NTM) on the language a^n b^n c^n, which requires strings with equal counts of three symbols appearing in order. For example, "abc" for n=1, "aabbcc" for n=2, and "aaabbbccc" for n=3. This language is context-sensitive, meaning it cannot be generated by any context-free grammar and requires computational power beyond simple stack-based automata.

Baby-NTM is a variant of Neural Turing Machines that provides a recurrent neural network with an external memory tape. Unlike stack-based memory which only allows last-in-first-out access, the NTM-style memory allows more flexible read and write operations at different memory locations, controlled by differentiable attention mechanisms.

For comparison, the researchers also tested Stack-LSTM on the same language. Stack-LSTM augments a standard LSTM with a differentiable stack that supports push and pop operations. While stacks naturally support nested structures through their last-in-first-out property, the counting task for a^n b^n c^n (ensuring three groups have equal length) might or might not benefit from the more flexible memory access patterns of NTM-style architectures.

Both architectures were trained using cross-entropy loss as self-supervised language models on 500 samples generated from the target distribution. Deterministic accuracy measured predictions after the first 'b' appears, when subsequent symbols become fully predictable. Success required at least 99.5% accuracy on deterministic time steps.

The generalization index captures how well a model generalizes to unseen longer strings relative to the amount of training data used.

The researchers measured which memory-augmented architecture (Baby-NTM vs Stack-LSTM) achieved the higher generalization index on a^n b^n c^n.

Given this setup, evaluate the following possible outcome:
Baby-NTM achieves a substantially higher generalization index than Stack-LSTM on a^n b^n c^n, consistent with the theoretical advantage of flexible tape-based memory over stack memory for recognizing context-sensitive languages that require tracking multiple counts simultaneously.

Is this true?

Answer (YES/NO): YES